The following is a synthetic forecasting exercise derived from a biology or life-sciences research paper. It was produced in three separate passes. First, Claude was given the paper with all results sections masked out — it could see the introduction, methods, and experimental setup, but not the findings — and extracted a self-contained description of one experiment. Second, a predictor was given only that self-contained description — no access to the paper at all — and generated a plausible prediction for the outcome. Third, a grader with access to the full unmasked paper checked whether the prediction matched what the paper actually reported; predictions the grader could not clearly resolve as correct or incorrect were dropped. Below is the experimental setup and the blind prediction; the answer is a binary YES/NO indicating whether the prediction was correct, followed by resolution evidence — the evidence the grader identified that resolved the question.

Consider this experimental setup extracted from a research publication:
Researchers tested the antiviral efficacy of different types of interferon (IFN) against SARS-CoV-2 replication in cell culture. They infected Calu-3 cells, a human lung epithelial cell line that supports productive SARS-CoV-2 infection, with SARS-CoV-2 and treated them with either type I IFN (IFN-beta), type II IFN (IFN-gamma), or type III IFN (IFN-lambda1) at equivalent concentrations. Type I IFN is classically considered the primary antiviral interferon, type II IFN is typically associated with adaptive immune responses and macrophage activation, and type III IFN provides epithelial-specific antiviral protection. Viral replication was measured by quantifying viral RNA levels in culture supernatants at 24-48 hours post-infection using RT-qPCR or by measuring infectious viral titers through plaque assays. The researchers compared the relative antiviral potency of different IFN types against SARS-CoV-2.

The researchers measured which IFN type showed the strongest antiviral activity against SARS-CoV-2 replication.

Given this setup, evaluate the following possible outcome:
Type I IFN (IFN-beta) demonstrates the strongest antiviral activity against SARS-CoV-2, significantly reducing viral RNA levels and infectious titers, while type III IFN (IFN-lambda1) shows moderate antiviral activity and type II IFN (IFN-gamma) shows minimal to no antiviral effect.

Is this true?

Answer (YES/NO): NO